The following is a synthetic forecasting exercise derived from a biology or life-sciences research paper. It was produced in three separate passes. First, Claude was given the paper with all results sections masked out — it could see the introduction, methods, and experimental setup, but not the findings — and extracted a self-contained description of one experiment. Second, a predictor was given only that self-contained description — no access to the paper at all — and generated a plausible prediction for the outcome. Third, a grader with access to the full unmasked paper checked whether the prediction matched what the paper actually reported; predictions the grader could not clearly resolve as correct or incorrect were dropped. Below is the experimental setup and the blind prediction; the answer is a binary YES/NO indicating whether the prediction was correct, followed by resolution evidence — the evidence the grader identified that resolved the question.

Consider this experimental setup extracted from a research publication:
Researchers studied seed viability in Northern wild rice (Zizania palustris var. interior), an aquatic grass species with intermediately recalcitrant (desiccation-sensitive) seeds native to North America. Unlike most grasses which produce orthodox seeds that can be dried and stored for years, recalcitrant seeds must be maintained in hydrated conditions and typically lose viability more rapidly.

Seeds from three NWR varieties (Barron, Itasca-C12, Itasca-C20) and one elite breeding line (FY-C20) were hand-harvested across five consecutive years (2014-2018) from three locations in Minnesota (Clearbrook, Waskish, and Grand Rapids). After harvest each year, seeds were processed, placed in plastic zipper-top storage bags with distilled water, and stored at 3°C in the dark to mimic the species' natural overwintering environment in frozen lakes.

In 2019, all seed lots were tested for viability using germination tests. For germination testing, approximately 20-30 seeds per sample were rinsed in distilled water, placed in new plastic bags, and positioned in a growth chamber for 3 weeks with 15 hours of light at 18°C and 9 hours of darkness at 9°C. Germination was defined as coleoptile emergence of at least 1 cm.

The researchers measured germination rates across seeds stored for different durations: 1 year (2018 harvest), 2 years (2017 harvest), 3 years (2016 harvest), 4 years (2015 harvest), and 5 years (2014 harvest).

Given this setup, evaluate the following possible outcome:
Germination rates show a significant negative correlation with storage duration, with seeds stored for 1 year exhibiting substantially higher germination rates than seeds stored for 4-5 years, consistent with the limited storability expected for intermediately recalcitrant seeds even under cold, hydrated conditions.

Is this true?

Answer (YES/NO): YES